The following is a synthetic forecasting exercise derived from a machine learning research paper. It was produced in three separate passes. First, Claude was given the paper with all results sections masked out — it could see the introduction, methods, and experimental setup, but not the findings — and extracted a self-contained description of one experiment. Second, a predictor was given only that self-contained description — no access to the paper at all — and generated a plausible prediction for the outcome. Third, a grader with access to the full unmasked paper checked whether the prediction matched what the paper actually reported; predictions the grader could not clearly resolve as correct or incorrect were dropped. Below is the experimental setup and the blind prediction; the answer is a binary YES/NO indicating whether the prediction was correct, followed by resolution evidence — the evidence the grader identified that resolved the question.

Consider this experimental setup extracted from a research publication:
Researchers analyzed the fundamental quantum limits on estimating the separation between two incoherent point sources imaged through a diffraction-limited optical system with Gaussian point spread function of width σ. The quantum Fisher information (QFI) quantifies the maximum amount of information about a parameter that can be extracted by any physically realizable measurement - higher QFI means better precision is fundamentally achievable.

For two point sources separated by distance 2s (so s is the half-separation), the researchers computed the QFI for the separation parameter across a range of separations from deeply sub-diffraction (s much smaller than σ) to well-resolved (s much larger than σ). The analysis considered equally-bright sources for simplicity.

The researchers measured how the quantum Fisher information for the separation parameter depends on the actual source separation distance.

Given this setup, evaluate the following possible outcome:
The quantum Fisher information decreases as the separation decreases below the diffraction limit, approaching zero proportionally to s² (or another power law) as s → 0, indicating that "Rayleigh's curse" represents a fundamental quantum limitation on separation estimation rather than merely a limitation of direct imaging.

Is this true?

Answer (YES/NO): NO